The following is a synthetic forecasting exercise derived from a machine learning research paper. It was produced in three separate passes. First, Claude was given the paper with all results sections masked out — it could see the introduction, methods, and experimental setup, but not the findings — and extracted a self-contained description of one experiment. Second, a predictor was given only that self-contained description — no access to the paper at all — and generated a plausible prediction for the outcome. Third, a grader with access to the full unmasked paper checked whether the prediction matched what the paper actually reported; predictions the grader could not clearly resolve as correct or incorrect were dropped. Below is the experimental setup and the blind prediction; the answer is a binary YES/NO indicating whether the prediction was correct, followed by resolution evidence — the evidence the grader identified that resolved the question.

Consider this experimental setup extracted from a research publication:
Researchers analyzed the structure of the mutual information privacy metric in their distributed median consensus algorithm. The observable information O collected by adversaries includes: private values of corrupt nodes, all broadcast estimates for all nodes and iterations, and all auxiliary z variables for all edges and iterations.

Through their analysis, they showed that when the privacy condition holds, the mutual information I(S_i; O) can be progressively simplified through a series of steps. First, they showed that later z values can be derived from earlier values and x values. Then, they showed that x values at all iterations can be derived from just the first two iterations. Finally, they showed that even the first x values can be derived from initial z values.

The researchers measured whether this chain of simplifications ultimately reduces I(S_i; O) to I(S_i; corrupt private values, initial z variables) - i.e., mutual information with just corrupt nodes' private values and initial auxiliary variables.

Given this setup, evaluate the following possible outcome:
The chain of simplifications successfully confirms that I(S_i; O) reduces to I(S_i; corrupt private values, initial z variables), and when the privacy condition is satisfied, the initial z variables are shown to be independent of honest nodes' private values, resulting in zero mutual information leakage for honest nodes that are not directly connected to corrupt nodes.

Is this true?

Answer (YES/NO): NO